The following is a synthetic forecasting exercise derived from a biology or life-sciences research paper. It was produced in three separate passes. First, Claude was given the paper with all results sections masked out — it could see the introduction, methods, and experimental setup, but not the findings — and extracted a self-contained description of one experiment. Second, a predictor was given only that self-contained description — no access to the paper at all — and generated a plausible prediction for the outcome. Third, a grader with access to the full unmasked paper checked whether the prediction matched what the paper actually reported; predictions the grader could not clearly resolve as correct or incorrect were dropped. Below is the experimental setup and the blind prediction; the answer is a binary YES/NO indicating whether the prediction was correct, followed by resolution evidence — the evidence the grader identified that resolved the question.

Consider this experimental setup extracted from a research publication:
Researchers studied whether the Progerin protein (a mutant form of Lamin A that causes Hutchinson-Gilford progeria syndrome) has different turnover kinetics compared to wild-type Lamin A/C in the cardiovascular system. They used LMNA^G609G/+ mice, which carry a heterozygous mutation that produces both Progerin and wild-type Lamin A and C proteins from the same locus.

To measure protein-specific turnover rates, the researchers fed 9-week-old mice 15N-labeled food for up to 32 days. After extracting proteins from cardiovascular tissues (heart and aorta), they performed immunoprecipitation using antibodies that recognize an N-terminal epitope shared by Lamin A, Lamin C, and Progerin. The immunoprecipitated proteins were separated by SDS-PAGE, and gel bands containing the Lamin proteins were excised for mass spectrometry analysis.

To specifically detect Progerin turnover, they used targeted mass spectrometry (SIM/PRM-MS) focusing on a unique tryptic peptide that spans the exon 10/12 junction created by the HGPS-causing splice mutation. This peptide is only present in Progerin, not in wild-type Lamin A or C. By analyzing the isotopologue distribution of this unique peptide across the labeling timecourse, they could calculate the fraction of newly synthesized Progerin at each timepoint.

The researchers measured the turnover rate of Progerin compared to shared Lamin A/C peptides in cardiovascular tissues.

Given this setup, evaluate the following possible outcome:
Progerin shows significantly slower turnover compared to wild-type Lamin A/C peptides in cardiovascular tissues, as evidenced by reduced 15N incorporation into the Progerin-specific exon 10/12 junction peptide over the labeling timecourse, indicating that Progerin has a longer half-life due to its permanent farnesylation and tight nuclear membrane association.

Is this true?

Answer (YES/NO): YES